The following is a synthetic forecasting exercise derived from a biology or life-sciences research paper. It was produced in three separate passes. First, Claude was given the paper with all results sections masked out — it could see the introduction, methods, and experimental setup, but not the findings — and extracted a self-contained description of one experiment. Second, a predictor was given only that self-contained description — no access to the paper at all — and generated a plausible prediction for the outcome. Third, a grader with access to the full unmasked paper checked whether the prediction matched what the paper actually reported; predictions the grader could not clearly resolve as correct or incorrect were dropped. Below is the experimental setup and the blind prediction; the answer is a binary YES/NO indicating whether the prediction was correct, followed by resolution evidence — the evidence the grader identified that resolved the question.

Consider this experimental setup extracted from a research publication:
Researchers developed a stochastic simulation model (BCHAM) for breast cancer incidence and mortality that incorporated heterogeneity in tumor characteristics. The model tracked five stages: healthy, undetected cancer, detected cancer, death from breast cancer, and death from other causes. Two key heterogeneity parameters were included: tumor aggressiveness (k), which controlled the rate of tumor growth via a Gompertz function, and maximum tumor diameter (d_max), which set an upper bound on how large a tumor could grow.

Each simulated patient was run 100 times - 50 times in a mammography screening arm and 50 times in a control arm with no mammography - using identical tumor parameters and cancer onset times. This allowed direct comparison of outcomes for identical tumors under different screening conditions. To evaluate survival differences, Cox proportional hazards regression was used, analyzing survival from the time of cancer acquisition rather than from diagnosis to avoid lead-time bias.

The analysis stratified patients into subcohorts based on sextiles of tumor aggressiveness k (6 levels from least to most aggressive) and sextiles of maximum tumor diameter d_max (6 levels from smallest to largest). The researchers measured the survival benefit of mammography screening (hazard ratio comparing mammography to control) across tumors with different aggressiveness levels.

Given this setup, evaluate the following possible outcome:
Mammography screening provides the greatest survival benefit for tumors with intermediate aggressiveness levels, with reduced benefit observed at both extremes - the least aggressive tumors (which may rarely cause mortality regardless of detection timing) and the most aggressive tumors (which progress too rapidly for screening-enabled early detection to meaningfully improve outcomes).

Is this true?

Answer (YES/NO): NO